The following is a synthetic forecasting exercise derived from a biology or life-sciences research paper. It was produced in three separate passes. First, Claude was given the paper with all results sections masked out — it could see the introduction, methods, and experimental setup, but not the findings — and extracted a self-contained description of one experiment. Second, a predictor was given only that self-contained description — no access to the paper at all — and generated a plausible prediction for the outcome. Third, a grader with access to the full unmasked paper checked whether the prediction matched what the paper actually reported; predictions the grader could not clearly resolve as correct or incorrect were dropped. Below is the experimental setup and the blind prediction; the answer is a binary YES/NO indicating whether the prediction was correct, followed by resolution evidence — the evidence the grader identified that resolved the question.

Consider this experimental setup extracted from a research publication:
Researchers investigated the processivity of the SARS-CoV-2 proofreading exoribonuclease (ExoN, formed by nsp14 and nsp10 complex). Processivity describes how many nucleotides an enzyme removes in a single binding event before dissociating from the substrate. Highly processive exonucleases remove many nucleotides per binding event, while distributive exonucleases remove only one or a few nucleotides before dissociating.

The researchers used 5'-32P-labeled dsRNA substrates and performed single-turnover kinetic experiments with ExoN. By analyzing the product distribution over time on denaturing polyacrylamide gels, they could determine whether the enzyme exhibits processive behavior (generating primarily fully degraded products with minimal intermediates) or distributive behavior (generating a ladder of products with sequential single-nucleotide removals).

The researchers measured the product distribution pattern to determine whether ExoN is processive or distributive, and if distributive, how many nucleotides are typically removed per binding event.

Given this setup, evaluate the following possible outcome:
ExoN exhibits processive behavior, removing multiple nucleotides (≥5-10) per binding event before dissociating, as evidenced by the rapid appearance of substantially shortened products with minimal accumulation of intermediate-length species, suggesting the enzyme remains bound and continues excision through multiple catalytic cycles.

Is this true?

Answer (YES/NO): NO